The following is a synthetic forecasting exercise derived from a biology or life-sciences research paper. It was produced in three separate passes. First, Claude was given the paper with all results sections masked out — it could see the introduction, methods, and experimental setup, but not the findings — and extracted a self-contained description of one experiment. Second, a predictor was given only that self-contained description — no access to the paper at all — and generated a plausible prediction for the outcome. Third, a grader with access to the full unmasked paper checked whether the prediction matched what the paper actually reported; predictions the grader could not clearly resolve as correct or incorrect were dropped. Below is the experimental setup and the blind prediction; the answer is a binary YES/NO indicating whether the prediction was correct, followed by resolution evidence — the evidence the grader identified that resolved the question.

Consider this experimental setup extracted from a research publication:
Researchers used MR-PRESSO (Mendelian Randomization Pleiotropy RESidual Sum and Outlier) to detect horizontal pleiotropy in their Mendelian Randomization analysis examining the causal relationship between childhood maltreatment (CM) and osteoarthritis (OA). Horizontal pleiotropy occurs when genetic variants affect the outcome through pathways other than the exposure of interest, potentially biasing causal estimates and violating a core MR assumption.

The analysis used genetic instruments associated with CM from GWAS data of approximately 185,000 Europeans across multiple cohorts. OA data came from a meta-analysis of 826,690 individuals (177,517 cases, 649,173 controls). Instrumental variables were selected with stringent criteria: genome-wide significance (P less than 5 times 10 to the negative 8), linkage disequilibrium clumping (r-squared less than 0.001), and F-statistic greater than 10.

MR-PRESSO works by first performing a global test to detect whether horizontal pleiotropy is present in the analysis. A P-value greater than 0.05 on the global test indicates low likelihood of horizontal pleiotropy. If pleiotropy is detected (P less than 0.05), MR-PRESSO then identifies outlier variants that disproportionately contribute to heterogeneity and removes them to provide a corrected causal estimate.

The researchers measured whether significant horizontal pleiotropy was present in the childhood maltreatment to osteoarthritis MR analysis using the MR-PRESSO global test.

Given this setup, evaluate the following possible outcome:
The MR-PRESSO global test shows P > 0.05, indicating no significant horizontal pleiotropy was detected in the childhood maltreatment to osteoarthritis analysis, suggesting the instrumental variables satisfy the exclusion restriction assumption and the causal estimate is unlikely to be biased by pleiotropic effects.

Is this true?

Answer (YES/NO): YES